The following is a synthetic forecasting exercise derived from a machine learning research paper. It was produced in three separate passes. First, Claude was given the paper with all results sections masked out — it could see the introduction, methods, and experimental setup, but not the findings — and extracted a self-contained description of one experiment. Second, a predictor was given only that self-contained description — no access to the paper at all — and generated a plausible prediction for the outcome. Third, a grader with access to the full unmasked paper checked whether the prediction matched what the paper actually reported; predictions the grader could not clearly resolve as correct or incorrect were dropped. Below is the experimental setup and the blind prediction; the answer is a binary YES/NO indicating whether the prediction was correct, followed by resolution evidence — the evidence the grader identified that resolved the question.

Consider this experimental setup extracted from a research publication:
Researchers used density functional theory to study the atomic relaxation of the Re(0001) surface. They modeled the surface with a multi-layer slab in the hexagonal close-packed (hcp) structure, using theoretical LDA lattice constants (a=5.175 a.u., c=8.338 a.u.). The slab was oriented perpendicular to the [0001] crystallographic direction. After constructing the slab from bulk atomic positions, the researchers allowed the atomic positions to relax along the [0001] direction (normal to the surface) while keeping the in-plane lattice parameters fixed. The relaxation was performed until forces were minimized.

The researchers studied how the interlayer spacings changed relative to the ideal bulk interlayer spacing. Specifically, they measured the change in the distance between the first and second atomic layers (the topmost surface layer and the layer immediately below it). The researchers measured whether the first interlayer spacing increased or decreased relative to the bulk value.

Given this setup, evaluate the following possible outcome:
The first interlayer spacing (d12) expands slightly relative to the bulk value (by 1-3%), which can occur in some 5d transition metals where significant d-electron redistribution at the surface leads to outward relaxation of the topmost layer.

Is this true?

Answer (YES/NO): NO